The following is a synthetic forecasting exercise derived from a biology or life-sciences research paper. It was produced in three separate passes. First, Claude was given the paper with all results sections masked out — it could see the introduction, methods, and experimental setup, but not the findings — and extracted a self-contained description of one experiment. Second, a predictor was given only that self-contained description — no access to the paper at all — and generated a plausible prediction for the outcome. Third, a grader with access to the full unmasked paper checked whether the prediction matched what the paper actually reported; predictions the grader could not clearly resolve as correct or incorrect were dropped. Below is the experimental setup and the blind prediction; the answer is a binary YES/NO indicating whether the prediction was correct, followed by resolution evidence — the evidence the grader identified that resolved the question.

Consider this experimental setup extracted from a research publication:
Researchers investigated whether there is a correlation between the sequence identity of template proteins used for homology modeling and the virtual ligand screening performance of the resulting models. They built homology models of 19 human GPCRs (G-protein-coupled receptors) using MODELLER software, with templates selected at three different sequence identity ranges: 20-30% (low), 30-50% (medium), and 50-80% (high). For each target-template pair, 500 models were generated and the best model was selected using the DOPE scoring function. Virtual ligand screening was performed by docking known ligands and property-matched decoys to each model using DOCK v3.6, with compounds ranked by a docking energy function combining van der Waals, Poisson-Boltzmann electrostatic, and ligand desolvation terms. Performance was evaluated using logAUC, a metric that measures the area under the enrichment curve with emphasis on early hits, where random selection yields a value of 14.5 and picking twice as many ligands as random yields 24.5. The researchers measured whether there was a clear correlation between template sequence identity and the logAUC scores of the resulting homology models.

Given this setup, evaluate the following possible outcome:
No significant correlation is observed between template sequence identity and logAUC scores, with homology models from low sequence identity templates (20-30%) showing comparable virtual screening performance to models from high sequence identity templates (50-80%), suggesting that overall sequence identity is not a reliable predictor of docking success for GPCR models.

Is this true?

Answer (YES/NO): NO